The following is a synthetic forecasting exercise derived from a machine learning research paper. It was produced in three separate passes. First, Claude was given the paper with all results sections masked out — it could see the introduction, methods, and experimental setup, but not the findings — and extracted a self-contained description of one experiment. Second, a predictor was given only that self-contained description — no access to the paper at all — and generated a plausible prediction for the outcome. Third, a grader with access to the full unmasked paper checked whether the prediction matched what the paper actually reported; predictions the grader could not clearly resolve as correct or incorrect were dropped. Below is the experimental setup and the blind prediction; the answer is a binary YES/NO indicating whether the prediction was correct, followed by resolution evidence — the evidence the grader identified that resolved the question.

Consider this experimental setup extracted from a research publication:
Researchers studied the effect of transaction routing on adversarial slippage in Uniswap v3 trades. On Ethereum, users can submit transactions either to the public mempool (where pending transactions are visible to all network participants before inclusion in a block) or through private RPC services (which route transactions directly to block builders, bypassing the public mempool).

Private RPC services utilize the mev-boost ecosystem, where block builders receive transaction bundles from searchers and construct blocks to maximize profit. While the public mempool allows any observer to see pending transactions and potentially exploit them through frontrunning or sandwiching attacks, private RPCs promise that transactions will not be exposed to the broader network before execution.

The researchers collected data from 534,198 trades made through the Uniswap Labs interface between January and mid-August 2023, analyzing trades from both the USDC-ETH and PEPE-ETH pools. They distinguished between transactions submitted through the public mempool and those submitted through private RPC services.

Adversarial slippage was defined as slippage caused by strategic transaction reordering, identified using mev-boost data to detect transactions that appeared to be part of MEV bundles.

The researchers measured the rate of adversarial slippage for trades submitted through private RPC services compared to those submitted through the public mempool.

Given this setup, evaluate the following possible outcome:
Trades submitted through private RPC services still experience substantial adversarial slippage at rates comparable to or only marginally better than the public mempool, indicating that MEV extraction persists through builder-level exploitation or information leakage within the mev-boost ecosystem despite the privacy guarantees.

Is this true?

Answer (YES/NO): NO